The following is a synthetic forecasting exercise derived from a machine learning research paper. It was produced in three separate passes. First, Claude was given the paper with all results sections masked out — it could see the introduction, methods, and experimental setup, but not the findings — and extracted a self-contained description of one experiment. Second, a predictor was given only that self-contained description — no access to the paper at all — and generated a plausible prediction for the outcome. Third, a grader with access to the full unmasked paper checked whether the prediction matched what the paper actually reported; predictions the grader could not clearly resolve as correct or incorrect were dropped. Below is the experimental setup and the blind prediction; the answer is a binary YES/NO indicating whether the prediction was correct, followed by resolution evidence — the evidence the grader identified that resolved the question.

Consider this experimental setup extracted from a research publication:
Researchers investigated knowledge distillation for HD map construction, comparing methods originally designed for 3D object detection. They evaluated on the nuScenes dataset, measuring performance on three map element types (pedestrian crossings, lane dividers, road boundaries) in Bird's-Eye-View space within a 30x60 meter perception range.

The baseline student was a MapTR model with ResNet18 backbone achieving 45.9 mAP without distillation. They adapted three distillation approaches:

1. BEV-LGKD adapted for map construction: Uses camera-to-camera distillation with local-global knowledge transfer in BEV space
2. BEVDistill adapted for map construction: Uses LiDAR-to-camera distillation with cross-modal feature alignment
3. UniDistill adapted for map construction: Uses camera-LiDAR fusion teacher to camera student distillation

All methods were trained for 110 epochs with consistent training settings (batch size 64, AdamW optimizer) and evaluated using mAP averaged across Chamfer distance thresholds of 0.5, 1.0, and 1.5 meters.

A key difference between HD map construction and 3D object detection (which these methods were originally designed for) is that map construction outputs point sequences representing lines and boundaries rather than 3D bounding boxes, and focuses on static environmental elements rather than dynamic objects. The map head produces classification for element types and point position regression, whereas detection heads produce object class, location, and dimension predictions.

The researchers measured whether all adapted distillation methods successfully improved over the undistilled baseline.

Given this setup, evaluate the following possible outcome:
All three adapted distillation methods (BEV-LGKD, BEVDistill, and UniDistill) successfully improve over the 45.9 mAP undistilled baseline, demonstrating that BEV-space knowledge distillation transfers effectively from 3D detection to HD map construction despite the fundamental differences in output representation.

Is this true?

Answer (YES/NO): NO